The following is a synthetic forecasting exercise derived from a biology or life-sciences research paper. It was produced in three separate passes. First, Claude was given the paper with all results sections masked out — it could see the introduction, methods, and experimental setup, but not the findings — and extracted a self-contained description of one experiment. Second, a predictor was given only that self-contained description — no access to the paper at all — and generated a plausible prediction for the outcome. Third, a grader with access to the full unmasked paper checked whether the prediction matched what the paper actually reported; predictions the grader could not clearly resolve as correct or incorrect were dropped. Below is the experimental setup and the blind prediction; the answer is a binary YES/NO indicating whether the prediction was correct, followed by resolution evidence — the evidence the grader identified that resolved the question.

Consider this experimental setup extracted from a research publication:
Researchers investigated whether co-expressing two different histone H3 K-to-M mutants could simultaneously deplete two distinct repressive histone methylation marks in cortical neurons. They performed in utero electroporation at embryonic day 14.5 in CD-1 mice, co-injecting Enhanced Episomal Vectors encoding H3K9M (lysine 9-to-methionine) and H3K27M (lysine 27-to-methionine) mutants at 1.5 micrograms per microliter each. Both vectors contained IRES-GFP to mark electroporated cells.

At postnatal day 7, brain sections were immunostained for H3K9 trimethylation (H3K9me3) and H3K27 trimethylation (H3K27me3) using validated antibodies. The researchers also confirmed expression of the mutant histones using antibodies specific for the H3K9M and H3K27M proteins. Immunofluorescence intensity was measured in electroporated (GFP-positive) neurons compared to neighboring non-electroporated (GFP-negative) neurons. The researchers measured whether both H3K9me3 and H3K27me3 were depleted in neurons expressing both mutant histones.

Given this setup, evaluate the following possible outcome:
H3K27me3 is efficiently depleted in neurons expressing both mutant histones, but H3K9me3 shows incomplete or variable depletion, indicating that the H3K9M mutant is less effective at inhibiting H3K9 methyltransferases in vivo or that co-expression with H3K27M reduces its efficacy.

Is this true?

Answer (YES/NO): NO